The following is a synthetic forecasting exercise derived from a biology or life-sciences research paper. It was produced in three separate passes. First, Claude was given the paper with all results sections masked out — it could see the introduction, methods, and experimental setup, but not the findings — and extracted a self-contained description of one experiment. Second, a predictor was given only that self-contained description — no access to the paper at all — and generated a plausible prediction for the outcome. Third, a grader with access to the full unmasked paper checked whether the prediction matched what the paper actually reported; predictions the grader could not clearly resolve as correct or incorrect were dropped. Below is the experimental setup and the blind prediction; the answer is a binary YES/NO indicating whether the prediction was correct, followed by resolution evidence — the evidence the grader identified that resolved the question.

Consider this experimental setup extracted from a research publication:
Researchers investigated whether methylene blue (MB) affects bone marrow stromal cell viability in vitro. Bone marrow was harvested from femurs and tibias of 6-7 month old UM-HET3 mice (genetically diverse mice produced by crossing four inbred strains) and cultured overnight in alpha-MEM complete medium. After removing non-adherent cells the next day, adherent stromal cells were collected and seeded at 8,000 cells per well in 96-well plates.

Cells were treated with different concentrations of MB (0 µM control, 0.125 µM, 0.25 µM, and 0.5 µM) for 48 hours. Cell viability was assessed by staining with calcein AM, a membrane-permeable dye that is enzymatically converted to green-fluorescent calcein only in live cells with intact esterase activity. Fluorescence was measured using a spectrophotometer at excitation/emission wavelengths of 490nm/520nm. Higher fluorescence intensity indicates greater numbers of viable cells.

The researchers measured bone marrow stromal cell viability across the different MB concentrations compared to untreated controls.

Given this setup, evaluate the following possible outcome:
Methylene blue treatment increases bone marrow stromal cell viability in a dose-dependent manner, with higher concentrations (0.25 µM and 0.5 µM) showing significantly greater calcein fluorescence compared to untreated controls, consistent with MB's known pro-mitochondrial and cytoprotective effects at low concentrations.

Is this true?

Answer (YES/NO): NO